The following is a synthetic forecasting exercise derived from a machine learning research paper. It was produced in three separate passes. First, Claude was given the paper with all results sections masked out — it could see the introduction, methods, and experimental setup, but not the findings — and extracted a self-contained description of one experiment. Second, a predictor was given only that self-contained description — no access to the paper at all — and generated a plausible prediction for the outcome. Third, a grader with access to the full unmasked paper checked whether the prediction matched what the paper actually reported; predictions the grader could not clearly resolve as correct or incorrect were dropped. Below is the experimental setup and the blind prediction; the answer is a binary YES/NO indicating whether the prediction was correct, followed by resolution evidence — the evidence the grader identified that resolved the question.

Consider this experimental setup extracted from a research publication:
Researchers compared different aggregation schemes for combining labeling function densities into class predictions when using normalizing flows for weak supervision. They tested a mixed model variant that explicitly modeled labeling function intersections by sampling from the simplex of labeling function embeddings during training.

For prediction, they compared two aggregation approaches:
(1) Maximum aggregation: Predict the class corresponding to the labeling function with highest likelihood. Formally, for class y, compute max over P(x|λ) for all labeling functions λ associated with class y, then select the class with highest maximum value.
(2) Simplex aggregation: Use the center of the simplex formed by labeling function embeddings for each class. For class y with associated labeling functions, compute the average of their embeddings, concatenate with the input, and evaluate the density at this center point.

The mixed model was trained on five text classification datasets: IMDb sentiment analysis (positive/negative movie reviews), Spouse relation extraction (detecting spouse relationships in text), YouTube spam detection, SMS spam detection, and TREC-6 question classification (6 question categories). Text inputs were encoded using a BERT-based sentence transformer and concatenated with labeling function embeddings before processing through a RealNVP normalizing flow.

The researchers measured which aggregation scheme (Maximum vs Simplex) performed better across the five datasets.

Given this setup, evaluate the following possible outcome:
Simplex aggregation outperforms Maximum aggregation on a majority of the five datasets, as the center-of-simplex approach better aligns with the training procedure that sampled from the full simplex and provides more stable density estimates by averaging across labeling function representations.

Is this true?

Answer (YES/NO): NO